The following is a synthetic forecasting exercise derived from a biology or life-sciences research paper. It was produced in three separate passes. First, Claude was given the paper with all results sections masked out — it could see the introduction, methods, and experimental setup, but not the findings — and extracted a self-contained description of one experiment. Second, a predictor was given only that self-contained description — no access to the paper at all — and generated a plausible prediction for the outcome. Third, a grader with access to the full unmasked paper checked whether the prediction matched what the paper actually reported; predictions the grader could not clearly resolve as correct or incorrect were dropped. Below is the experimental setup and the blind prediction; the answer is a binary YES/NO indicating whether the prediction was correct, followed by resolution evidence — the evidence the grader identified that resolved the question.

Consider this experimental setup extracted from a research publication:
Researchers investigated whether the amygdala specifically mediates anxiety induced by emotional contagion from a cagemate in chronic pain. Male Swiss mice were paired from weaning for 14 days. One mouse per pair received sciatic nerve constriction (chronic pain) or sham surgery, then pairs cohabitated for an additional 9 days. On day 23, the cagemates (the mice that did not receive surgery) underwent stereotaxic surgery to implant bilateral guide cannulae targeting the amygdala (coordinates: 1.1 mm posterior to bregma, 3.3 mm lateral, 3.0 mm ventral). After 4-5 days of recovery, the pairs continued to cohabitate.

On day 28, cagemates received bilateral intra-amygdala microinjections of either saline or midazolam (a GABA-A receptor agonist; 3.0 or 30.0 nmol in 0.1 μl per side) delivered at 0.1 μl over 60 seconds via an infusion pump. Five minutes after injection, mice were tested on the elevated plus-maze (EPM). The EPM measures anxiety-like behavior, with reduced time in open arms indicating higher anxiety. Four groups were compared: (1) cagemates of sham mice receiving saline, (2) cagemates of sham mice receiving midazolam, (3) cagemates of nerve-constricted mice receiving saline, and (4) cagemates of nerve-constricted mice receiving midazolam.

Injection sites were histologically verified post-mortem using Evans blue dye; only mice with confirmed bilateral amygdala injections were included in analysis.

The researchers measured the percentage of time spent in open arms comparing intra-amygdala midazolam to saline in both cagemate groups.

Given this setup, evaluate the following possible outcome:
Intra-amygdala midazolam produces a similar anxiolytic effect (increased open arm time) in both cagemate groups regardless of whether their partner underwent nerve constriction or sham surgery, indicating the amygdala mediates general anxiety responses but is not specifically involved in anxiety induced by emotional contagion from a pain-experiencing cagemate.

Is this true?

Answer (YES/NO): NO